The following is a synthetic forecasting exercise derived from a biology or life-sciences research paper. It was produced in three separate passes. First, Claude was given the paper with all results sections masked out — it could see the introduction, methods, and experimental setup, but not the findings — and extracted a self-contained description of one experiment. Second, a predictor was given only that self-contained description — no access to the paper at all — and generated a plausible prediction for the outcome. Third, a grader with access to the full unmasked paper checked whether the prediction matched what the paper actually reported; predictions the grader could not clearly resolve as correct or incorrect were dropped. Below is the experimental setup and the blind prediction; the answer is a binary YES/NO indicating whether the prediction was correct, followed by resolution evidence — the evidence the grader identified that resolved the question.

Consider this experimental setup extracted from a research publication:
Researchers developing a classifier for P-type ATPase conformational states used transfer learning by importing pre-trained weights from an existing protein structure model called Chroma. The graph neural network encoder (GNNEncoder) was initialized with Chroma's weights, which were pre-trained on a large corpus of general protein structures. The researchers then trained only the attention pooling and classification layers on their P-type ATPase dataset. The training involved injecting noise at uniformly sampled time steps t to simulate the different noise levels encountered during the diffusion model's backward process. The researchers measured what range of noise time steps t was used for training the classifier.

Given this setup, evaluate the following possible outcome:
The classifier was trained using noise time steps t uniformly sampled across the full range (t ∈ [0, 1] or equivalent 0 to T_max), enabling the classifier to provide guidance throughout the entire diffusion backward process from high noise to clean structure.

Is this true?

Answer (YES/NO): NO